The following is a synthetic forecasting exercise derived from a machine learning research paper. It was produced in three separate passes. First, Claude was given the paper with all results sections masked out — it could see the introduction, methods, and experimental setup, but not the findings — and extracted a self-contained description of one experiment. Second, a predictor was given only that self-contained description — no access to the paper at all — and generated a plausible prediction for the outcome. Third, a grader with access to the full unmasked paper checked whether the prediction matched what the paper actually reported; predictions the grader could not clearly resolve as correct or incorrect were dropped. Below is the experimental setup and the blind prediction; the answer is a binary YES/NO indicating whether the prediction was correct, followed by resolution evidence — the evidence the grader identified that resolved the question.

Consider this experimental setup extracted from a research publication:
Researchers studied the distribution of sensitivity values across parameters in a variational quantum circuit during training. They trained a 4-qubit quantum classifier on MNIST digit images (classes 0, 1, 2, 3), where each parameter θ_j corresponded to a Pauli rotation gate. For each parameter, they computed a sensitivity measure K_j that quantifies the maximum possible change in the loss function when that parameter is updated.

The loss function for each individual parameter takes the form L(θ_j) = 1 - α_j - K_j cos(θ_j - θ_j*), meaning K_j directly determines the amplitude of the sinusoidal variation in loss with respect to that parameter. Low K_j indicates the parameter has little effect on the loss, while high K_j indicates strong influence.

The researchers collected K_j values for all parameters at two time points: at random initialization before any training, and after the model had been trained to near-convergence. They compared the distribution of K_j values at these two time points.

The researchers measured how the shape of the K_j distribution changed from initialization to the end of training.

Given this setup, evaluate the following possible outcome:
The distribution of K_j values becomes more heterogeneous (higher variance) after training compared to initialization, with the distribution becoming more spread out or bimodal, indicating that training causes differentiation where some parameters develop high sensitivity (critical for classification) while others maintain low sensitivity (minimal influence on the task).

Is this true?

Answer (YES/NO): YES